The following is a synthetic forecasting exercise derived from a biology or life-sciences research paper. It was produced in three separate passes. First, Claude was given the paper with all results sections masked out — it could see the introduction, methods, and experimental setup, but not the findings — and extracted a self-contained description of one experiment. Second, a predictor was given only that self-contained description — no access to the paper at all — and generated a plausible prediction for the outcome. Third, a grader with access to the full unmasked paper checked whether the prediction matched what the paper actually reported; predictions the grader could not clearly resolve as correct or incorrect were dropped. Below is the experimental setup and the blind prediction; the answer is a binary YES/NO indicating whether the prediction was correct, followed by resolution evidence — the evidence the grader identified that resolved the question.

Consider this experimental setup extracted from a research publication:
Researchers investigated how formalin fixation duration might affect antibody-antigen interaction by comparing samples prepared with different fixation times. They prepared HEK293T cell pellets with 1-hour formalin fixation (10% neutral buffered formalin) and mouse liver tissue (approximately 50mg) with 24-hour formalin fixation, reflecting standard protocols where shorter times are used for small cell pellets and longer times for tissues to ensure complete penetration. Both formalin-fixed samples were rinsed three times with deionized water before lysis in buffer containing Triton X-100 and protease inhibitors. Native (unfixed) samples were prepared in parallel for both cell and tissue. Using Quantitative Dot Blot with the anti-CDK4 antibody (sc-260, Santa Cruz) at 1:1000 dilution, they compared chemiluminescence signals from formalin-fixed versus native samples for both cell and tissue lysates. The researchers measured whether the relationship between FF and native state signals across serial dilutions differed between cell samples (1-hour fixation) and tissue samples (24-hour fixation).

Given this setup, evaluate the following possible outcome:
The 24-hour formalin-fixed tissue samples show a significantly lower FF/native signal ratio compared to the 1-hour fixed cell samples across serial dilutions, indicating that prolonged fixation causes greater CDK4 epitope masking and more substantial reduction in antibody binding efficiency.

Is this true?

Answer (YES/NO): NO